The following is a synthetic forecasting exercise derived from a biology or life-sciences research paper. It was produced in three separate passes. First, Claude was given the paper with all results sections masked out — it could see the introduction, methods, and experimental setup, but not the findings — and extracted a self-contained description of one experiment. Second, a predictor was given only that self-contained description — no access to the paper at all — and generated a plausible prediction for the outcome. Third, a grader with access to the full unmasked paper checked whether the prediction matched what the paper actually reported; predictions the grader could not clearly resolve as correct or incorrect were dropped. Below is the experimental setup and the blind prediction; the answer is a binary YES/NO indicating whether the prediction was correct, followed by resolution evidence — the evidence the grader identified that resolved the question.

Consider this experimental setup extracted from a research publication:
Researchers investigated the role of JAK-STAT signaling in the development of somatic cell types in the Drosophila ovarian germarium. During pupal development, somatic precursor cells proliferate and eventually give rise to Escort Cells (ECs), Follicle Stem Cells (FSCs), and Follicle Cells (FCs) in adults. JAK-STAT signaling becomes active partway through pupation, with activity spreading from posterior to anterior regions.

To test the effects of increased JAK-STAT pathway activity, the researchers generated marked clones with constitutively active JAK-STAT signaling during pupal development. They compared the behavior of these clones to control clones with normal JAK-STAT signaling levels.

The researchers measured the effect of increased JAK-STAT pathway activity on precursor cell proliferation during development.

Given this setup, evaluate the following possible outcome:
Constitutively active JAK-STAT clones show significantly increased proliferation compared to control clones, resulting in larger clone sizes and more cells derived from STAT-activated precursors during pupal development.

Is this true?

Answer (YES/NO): YES